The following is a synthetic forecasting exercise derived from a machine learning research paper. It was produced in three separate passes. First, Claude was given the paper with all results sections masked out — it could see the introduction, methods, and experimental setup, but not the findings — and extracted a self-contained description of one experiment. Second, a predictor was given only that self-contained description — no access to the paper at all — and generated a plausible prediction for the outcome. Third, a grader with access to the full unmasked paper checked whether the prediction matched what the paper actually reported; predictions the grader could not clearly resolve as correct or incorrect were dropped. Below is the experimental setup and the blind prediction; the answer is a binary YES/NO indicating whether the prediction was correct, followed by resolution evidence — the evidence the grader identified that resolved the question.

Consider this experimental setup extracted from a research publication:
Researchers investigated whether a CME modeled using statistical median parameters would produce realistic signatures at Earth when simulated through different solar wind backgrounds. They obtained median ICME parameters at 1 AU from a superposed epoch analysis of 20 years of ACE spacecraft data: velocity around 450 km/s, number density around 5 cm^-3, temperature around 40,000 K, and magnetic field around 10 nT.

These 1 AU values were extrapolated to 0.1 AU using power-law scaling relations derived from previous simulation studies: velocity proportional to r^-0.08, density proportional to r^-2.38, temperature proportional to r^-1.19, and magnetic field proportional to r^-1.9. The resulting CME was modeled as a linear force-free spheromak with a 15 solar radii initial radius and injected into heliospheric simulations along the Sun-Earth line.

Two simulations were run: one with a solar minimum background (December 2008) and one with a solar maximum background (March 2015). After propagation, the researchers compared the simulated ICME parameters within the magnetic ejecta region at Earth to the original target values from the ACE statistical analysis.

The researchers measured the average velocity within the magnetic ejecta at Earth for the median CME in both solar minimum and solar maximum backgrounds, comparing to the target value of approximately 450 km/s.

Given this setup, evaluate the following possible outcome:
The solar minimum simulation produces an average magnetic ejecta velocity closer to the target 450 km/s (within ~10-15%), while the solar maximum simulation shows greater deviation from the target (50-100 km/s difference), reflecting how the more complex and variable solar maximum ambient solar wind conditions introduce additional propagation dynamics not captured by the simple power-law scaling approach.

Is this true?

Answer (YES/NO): NO